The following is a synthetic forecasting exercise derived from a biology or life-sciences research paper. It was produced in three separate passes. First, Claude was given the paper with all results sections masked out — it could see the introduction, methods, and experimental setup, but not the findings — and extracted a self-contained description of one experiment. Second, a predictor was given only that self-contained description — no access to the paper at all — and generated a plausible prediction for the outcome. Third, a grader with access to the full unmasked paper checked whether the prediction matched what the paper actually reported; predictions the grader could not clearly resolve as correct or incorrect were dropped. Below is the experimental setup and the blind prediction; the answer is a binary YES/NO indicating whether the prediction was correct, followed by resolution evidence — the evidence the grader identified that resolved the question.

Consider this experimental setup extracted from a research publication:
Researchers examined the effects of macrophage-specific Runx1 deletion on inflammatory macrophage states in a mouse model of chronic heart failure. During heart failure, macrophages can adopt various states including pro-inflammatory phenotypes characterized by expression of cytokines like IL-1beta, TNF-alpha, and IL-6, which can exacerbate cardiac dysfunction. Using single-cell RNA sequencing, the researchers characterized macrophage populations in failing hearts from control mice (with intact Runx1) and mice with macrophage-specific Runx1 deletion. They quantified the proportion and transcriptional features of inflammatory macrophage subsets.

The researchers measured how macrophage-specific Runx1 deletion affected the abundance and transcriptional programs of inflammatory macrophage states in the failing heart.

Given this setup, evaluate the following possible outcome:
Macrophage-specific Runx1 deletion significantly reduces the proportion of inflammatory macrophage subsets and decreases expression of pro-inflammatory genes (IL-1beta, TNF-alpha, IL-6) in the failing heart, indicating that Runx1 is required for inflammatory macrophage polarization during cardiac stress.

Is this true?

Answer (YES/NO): YES